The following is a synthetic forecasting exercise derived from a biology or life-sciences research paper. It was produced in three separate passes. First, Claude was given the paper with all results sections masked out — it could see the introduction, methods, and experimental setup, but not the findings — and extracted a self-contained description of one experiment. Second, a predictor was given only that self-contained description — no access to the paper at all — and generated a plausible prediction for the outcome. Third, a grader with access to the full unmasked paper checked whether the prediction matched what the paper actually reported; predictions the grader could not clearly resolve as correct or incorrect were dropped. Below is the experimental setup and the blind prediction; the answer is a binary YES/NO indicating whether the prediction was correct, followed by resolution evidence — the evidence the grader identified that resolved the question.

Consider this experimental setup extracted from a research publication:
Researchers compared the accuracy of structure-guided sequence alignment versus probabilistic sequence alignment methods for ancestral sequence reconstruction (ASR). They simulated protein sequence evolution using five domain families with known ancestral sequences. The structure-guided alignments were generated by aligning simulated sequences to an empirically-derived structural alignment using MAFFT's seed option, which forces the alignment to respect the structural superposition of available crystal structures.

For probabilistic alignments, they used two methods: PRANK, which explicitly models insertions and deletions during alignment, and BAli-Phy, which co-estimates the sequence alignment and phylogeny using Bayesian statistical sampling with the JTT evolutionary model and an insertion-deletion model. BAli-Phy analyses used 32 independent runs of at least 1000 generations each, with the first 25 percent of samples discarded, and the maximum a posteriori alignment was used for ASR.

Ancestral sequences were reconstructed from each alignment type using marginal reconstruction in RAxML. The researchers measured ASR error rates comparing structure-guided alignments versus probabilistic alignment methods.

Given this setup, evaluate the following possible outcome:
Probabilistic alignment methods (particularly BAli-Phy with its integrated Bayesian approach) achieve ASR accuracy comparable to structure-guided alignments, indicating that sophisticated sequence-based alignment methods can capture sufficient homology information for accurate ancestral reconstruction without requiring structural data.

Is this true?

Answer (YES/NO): NO